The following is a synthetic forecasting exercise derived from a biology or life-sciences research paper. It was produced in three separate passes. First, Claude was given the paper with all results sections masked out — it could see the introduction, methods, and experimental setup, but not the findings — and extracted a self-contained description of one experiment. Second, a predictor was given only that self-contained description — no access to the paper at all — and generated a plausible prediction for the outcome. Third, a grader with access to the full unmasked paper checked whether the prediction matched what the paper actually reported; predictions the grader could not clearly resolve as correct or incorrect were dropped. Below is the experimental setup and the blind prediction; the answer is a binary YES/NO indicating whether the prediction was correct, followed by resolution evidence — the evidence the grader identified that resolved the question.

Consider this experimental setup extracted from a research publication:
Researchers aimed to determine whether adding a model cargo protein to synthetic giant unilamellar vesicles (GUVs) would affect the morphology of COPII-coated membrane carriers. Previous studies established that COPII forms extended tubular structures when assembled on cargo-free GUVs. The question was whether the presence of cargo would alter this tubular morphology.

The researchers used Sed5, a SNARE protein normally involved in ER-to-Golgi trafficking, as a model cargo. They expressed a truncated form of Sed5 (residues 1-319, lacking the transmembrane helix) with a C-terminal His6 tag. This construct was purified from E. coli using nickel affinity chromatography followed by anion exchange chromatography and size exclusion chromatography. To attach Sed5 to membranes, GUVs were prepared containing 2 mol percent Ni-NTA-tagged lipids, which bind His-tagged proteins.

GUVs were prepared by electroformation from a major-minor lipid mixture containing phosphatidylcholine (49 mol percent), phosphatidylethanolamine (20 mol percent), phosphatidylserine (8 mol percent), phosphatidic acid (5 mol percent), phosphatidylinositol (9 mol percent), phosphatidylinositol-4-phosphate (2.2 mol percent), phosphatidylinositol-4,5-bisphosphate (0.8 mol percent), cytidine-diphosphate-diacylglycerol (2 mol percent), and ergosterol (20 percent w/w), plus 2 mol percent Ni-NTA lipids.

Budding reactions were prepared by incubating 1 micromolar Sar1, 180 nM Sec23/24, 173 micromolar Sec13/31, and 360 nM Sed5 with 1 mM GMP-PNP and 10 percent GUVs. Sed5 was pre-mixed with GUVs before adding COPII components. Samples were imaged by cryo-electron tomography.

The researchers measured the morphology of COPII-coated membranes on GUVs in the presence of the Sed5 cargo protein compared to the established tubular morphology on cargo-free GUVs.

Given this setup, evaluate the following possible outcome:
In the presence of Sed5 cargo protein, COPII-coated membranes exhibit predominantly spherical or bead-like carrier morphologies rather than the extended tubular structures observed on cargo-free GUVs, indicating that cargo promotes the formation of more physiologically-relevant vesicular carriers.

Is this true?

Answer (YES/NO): NO